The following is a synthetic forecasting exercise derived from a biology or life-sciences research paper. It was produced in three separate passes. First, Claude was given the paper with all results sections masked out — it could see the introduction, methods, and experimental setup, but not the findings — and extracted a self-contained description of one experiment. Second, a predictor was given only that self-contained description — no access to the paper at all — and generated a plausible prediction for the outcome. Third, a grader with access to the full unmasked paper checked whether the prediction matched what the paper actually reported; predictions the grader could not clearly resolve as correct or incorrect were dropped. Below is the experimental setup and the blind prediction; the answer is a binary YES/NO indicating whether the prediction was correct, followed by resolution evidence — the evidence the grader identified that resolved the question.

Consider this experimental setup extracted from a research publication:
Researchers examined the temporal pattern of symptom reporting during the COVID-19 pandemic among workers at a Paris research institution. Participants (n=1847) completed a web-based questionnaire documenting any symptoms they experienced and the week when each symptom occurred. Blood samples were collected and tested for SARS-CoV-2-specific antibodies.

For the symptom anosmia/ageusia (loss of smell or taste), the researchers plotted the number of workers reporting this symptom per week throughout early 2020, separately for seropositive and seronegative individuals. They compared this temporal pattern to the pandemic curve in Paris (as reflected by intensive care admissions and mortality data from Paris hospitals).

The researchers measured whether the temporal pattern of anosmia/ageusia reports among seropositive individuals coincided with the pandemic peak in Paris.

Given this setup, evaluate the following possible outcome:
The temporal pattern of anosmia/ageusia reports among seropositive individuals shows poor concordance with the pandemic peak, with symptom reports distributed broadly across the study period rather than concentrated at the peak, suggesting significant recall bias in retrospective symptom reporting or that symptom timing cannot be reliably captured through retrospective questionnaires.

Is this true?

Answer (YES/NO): NO